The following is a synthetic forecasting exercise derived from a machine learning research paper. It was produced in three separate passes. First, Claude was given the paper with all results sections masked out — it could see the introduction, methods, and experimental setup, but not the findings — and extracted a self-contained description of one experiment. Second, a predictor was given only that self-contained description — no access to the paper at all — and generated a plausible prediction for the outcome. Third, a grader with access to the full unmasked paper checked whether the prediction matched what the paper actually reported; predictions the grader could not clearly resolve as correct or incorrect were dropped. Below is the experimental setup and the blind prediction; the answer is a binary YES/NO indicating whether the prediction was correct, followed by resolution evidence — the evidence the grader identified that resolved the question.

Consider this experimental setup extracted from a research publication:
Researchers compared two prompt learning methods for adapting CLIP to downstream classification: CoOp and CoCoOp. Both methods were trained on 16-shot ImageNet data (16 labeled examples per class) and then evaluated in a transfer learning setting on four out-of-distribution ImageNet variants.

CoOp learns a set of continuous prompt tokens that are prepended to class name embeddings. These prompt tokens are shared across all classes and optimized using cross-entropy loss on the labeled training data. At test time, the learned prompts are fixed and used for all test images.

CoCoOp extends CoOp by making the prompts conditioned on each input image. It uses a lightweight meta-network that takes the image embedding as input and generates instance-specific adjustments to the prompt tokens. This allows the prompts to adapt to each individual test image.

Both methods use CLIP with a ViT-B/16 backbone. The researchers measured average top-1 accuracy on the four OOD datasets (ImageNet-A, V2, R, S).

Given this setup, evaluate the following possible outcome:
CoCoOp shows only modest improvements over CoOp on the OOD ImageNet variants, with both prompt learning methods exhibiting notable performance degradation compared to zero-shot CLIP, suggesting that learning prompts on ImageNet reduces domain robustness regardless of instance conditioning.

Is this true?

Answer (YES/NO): NO